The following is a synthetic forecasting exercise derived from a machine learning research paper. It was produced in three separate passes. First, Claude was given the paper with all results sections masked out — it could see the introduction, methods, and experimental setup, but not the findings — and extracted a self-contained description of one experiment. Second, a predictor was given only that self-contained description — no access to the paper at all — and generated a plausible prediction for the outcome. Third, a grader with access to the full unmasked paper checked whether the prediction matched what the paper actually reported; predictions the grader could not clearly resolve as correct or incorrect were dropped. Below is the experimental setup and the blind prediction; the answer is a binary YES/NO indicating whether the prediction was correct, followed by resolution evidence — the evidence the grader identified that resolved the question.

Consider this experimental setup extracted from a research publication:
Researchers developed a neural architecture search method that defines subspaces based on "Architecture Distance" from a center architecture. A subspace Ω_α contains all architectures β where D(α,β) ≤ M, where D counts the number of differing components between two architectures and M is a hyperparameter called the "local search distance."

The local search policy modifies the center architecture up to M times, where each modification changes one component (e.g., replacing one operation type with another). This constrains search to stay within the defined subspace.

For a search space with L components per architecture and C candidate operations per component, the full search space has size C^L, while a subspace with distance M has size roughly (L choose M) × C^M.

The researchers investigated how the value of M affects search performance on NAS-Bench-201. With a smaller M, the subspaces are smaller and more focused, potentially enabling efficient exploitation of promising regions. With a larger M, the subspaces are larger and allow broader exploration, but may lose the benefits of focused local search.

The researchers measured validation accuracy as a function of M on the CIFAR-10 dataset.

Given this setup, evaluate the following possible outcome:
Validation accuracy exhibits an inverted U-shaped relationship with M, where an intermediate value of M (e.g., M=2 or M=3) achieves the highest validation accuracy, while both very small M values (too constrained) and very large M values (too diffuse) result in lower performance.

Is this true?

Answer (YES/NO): YES